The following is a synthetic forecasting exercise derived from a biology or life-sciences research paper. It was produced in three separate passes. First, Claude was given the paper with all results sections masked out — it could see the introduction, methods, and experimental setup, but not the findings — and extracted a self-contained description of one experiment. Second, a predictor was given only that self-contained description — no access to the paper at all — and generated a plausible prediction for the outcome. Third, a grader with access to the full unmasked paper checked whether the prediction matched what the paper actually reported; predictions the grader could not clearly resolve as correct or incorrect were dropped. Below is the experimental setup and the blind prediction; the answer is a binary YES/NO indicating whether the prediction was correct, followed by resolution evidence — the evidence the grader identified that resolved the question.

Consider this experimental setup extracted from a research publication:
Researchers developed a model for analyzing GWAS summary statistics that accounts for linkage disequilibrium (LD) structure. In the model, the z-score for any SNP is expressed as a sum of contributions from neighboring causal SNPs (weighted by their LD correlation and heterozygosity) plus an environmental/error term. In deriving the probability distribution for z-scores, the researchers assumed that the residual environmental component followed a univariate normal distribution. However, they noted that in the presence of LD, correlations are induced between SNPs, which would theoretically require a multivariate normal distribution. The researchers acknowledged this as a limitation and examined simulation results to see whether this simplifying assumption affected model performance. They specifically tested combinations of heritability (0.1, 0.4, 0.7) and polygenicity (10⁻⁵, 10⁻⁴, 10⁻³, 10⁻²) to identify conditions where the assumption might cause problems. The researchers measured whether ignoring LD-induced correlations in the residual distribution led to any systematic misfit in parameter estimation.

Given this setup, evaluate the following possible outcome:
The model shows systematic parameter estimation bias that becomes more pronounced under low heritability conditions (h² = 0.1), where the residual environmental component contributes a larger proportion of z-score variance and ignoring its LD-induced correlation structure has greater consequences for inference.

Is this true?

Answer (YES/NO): NO